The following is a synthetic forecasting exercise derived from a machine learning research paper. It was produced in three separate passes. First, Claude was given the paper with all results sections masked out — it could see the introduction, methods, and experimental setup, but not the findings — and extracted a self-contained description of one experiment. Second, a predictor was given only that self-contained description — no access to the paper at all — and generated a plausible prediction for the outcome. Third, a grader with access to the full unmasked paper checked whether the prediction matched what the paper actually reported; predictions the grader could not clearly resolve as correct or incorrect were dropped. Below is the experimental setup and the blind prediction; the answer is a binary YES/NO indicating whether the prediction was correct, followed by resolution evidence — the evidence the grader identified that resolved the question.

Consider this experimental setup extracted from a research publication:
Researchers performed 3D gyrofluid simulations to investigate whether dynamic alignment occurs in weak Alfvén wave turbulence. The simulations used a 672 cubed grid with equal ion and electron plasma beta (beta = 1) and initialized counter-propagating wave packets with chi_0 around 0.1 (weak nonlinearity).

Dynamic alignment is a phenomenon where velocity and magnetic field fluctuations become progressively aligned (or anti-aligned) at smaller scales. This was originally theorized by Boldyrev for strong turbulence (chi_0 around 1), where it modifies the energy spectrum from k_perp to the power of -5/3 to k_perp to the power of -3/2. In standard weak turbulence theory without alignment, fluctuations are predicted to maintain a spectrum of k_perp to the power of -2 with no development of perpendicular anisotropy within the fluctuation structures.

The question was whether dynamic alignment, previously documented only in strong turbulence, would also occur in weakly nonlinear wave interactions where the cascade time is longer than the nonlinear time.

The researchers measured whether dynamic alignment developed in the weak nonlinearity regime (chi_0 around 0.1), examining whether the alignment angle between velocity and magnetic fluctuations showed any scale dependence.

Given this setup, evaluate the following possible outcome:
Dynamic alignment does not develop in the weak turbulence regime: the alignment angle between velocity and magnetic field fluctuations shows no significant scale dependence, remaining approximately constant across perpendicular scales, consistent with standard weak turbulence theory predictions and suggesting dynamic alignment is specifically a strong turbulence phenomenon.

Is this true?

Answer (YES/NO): NO